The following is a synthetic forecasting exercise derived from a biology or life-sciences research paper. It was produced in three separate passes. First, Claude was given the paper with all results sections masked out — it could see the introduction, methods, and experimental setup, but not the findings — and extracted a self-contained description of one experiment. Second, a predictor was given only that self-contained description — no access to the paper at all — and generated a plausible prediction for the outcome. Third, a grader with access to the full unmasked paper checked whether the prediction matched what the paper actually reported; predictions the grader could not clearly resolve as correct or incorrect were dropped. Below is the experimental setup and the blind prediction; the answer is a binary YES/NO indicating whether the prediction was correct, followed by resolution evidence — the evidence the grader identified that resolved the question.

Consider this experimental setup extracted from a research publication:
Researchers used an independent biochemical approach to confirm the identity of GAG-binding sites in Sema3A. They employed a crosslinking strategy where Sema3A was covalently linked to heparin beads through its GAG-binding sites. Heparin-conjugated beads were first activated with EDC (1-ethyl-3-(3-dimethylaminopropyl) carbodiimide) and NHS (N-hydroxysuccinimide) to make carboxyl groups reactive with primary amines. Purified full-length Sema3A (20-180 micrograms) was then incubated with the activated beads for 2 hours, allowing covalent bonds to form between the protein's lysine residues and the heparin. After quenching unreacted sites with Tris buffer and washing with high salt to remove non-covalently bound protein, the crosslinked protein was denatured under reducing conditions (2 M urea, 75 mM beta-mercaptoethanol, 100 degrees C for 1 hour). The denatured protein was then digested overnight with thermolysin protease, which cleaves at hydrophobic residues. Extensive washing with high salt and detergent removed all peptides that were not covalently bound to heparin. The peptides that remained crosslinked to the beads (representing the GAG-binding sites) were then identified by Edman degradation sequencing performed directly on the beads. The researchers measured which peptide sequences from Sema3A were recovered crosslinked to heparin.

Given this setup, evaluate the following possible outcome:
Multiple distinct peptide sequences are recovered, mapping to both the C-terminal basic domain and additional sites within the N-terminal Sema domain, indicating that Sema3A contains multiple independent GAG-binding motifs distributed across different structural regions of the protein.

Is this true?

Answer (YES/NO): NO